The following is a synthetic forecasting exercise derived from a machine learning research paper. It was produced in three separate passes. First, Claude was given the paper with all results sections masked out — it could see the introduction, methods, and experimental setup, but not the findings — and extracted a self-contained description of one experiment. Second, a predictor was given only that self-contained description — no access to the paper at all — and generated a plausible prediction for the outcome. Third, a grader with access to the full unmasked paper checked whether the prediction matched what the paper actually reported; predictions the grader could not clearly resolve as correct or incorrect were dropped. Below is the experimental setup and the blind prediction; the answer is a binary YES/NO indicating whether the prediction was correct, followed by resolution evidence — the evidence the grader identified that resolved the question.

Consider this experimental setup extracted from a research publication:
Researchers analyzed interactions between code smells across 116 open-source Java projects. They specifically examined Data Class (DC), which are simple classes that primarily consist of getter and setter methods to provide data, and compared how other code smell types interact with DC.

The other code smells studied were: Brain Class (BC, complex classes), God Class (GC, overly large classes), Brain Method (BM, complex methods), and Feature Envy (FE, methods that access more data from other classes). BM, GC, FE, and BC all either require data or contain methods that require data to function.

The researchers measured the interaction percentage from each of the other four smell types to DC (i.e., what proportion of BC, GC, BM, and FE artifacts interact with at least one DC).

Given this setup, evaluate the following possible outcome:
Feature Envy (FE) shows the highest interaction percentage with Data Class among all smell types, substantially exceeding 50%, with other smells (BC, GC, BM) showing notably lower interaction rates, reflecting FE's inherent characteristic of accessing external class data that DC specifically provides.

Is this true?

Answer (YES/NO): NO